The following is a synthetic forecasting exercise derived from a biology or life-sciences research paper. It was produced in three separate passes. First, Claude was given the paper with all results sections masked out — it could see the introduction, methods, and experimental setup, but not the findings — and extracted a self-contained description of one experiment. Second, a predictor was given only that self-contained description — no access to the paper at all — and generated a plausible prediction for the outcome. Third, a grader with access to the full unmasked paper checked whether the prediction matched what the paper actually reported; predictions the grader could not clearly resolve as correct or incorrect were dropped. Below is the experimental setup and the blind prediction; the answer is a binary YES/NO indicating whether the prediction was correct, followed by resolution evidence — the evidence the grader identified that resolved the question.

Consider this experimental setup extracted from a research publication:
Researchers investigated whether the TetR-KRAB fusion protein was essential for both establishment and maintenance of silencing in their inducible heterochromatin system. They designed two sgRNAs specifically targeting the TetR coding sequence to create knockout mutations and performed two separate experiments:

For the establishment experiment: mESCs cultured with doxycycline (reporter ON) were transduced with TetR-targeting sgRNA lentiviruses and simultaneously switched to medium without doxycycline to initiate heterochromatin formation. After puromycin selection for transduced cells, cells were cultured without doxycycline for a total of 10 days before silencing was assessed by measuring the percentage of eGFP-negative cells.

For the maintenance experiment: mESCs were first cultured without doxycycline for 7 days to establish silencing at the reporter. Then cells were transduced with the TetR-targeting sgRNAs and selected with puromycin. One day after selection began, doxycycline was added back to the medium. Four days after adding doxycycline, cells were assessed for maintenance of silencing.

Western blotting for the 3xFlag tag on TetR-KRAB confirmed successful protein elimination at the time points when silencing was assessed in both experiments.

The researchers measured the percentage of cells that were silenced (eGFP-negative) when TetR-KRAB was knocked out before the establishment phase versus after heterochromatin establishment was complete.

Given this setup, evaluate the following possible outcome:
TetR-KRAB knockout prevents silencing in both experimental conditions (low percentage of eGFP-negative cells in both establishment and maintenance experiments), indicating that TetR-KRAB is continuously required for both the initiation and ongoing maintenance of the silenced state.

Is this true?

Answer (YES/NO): NO